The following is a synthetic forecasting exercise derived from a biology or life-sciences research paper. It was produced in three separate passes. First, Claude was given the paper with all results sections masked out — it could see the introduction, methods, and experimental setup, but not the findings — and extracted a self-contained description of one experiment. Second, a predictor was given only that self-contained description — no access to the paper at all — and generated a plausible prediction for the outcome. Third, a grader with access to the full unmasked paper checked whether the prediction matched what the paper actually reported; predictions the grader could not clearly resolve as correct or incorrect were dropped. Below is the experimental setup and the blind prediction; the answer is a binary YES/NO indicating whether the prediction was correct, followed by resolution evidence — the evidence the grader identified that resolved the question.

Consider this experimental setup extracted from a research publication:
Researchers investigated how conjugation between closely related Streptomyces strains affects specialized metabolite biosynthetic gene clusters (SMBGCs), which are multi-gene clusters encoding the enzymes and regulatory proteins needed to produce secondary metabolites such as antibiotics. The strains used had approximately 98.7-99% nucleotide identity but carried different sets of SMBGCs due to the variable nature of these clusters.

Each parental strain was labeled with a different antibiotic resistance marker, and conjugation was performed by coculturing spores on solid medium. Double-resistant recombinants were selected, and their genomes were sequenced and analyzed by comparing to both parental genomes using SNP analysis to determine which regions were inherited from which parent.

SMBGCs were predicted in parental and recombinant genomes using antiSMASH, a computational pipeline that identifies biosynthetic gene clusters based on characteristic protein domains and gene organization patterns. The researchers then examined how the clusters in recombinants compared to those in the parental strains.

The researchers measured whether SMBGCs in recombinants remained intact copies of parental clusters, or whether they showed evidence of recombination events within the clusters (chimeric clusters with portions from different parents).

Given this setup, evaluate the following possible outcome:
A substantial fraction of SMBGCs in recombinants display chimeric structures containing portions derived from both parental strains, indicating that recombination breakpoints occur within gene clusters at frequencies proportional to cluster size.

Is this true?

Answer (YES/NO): NO